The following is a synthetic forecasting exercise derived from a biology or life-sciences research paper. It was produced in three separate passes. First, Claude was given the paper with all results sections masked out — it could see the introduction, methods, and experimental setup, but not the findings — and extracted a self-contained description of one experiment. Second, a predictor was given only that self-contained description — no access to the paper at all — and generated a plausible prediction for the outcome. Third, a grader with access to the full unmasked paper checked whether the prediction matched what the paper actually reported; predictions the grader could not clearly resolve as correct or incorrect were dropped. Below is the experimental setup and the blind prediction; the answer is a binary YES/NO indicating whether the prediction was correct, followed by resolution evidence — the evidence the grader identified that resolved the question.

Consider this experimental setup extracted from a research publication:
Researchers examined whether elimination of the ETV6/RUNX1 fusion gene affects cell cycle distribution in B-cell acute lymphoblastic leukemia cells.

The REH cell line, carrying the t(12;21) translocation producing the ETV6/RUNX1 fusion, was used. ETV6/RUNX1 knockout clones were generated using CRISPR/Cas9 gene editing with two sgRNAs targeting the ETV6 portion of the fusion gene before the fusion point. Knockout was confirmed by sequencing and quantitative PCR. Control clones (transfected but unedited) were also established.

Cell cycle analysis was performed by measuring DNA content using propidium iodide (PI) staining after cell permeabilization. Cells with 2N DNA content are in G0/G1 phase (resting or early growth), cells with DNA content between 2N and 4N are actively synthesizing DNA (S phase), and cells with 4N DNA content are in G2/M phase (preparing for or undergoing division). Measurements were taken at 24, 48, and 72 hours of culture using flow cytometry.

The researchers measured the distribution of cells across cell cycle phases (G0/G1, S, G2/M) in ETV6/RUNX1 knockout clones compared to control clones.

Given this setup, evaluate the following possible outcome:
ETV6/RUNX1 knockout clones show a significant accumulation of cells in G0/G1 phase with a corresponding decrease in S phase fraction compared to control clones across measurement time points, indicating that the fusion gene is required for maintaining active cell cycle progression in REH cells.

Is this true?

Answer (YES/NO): NO